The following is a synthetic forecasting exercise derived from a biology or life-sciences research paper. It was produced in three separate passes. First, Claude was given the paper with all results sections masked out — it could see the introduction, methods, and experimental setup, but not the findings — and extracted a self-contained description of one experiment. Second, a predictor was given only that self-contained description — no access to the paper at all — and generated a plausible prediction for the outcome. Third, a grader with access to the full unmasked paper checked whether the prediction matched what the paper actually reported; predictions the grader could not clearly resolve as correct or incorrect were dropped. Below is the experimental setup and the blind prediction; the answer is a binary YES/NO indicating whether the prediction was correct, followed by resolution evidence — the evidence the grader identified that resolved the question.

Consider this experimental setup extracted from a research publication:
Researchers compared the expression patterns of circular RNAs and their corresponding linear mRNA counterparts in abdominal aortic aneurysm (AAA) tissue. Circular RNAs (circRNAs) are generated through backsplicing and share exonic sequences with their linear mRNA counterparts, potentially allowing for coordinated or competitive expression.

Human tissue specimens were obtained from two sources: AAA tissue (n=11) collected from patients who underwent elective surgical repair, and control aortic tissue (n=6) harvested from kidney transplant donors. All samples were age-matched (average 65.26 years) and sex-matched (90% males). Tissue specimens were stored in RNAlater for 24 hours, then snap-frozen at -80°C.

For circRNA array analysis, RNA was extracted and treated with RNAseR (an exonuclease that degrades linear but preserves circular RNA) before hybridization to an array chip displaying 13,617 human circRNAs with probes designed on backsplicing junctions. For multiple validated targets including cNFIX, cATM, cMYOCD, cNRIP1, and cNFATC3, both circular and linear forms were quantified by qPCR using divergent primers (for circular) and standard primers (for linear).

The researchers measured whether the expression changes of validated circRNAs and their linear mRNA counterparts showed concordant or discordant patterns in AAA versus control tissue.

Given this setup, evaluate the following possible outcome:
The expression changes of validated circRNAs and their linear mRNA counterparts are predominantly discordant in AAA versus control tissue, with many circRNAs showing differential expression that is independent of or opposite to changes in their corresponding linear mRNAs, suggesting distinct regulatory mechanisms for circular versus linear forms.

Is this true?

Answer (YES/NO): NO